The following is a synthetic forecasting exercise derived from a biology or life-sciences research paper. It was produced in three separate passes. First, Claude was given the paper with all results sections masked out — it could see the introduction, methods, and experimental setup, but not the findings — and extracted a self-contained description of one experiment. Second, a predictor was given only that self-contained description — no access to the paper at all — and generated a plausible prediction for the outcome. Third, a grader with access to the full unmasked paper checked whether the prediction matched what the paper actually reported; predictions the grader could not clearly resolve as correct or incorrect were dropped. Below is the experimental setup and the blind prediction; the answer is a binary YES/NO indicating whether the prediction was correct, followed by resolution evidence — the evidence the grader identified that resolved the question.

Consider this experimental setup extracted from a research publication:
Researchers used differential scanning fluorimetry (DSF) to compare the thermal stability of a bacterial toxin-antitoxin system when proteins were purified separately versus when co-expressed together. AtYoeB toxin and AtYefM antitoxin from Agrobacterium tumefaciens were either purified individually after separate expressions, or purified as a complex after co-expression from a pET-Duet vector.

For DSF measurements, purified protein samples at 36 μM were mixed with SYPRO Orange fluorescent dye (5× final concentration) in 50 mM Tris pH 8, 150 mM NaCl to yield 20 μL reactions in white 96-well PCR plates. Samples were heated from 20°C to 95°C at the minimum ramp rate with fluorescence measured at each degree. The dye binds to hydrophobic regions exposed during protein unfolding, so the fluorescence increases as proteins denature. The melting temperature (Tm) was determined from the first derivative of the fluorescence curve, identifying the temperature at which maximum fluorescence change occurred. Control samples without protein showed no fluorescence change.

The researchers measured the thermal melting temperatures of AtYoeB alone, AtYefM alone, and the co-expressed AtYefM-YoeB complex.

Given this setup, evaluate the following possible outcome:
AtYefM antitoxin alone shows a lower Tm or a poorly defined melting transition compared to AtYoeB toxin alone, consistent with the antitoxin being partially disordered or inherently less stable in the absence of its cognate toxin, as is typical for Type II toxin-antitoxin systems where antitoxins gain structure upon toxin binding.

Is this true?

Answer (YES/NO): YES